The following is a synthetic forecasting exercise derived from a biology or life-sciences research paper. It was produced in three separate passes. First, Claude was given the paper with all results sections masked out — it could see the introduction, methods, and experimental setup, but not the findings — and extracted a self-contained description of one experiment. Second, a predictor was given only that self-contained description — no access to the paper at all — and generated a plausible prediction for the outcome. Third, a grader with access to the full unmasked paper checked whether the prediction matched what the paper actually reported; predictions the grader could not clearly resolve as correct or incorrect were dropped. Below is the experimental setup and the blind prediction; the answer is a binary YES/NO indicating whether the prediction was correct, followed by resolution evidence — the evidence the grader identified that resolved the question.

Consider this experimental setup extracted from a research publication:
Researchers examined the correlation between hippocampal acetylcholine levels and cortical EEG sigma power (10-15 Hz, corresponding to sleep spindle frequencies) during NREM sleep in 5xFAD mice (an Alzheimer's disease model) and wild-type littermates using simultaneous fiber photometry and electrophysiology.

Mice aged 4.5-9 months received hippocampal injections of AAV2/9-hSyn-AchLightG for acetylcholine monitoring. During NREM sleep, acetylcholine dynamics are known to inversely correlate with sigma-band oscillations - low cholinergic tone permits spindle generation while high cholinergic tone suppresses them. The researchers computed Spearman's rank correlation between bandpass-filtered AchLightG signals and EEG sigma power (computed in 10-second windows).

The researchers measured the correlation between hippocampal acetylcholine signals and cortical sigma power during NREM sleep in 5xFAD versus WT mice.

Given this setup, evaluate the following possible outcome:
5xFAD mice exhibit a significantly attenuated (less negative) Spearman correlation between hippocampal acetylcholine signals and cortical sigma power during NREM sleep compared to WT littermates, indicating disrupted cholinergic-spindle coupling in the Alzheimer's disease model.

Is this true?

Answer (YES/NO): NO